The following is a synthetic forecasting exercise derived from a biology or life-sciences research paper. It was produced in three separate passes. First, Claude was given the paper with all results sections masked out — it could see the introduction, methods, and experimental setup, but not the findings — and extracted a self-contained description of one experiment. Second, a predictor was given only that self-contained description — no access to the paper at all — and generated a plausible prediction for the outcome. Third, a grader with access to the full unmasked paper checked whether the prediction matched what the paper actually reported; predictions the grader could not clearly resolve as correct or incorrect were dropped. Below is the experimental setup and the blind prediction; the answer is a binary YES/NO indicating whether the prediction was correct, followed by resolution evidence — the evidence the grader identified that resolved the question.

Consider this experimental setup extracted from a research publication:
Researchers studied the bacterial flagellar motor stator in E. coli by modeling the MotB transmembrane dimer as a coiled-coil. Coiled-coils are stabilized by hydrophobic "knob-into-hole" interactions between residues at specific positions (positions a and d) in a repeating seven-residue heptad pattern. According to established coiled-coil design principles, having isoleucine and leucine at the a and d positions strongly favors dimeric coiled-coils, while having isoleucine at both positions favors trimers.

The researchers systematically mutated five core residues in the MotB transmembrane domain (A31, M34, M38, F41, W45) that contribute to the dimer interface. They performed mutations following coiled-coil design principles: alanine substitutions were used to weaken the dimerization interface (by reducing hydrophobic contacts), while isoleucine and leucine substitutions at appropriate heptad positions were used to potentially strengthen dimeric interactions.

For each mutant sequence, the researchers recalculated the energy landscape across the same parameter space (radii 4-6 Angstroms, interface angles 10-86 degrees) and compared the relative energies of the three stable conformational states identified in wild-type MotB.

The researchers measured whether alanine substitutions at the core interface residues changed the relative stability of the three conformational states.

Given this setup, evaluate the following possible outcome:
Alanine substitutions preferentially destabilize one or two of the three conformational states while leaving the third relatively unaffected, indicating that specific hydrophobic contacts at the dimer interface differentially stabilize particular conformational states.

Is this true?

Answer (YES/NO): NO